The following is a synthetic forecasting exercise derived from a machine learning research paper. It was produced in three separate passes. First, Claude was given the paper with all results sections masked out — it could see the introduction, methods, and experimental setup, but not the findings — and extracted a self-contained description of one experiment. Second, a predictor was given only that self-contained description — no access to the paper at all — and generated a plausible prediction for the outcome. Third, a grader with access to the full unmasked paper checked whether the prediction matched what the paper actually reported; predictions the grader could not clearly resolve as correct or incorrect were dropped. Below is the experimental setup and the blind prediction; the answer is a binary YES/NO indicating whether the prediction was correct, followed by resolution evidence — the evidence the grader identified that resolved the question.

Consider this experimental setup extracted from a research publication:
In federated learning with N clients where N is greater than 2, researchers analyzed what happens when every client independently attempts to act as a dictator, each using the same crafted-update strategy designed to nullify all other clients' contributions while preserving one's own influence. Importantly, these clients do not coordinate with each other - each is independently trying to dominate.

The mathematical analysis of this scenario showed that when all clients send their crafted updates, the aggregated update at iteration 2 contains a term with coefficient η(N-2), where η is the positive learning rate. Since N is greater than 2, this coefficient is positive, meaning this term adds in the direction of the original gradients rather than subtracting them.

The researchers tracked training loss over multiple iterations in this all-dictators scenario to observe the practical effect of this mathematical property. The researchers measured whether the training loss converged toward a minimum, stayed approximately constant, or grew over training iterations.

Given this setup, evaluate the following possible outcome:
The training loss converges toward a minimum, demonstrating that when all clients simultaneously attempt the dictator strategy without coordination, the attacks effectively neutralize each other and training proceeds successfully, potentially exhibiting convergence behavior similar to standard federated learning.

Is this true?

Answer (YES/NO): NO